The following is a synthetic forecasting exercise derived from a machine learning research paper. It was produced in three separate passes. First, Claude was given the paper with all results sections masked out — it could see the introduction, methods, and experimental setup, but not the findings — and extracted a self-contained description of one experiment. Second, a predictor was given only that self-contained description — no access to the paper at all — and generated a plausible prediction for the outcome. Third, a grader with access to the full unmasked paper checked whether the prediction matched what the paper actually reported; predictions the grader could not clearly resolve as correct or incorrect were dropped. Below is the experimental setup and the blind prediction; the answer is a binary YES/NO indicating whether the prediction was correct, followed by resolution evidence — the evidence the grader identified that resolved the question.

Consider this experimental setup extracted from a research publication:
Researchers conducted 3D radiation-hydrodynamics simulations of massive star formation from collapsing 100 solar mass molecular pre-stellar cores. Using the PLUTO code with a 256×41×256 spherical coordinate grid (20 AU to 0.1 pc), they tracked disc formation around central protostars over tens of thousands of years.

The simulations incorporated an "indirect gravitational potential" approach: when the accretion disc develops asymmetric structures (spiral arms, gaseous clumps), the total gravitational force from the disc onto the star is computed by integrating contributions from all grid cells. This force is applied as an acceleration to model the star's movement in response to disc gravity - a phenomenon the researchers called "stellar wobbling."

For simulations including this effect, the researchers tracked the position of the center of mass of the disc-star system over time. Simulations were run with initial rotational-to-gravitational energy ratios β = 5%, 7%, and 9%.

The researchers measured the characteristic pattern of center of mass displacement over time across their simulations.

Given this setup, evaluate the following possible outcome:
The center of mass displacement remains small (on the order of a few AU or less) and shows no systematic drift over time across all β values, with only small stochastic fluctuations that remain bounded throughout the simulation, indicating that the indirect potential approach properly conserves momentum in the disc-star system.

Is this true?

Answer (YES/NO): NO